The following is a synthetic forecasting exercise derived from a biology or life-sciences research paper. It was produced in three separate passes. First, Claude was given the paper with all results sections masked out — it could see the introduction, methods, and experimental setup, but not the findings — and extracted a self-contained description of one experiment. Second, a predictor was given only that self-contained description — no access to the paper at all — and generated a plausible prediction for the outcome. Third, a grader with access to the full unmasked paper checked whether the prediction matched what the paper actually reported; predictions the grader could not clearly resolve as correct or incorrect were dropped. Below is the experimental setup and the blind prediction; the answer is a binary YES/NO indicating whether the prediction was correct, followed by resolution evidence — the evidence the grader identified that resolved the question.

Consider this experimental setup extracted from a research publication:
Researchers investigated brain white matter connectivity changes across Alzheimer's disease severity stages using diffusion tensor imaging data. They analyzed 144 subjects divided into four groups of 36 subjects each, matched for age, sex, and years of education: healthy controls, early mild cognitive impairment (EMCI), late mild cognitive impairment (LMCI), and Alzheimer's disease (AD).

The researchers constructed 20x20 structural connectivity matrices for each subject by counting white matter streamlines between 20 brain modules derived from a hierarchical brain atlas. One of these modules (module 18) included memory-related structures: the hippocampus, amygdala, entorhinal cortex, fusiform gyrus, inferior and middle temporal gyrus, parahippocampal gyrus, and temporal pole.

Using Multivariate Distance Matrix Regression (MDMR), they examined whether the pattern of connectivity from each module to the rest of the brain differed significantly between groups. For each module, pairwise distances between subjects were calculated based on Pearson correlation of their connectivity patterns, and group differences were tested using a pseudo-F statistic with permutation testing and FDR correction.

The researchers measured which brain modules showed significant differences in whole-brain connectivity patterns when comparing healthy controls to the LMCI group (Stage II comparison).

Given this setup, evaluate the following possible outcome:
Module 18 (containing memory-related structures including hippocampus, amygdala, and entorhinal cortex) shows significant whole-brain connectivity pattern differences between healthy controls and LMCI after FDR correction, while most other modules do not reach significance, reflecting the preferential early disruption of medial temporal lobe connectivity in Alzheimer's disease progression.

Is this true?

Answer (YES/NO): YES